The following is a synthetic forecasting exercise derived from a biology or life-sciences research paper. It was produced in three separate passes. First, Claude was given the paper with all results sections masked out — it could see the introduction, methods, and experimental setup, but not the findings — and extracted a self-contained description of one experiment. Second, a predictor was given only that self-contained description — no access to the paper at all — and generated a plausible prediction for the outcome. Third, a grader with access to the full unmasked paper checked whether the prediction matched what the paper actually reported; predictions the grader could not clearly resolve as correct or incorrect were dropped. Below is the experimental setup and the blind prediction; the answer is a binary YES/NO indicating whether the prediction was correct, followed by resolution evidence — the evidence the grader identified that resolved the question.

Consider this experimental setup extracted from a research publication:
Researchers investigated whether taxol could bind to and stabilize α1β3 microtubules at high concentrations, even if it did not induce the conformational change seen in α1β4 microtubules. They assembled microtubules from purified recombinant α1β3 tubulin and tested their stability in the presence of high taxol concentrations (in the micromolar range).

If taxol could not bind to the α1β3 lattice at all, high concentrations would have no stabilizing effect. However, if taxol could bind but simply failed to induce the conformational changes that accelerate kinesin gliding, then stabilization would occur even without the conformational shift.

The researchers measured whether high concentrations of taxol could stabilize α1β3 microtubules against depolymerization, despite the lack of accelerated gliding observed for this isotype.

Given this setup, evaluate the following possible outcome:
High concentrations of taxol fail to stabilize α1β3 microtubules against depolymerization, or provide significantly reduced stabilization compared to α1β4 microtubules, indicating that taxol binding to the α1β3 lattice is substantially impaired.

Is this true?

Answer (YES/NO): NO